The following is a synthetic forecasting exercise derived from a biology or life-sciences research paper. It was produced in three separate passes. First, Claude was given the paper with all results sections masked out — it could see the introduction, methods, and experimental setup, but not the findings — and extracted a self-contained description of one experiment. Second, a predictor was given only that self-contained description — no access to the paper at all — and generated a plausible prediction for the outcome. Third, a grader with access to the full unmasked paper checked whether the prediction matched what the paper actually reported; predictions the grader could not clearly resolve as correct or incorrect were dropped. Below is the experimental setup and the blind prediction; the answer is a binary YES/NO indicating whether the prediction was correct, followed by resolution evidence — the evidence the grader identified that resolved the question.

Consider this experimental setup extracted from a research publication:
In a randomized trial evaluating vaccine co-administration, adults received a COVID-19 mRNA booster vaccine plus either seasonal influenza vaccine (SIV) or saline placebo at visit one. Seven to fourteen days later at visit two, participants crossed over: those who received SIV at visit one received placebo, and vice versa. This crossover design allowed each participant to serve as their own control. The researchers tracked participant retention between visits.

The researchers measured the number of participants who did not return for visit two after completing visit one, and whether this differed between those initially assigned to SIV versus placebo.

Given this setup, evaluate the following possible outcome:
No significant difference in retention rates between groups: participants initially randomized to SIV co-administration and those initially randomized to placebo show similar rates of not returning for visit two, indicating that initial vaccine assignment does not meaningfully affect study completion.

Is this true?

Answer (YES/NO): NO